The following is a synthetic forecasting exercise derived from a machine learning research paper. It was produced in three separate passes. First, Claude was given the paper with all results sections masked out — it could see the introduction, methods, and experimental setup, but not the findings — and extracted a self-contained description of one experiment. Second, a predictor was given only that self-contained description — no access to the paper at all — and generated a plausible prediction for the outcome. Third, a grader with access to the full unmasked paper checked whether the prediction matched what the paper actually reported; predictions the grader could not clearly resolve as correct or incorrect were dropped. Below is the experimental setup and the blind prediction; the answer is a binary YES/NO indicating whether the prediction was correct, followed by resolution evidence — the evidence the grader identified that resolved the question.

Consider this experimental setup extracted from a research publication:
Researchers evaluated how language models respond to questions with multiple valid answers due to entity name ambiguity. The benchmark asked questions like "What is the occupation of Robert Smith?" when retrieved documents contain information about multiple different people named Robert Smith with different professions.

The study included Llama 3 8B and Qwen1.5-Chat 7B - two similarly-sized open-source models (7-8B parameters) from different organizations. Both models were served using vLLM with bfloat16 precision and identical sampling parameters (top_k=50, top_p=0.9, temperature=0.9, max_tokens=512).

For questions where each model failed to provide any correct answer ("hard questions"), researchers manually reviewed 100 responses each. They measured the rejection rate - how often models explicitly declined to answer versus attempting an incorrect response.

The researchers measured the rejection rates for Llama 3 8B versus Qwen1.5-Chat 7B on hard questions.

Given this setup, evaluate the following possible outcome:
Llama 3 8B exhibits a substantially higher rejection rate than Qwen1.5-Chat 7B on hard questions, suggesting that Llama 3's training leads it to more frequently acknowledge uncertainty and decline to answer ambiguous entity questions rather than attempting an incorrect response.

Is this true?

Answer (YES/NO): YES